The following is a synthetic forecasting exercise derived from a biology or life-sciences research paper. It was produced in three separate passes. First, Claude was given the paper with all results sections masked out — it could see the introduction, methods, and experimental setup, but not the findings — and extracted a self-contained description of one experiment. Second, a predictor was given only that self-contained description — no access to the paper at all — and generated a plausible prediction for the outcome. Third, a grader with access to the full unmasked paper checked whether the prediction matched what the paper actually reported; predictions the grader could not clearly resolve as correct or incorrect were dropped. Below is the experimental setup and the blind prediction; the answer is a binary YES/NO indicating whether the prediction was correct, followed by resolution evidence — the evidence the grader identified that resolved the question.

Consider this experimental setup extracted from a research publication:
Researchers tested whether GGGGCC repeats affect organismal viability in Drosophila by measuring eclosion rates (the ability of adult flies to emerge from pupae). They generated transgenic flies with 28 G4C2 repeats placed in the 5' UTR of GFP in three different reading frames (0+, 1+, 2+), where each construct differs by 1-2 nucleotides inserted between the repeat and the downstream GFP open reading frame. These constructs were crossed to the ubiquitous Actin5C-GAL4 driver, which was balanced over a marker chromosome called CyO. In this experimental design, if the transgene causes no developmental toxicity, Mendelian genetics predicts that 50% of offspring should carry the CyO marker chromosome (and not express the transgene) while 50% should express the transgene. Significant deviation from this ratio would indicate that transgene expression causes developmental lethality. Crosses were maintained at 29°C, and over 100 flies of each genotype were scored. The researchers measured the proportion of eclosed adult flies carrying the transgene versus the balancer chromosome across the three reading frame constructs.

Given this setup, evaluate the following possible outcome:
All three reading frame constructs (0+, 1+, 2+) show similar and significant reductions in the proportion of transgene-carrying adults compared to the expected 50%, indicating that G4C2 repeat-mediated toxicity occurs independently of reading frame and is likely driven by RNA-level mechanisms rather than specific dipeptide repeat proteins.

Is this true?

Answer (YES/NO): NO